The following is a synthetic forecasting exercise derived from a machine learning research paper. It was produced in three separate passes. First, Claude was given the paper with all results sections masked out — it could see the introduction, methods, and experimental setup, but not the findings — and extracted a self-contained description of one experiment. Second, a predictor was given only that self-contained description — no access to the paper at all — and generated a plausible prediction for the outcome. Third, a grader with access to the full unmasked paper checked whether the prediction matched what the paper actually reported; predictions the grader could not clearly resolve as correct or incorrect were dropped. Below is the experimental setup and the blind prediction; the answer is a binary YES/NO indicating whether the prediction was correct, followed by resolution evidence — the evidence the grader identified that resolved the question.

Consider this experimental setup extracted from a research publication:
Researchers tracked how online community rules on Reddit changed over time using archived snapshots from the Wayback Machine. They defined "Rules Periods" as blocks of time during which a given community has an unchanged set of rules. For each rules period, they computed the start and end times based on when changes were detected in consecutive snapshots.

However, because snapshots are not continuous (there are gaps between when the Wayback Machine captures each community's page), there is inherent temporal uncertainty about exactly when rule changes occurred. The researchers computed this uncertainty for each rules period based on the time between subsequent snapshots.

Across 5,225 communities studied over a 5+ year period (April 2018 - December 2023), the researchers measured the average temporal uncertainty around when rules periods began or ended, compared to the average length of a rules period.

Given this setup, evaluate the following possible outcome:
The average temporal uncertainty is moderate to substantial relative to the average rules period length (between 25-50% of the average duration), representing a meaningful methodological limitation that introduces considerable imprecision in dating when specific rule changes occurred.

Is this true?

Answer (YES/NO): NO